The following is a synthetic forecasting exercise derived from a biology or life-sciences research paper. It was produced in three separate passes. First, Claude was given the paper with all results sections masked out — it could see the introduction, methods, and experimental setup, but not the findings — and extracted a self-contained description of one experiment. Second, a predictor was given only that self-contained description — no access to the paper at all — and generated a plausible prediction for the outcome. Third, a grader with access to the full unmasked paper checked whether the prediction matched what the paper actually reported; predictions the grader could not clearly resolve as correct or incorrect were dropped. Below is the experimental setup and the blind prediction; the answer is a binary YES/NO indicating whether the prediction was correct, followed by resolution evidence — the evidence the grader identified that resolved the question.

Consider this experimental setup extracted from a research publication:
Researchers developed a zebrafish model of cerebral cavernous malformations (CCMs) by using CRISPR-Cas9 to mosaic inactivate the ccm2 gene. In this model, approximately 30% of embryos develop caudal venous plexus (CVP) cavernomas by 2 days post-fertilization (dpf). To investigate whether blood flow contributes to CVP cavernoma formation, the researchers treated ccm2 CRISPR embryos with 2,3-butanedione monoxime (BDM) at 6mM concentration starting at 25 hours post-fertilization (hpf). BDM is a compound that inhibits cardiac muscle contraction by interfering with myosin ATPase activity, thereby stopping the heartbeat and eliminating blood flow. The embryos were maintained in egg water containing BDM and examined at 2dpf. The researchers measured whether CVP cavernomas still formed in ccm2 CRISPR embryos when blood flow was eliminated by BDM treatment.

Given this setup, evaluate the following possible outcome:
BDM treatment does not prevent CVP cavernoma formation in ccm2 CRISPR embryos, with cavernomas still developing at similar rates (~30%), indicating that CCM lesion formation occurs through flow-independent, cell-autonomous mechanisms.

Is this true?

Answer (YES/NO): NO